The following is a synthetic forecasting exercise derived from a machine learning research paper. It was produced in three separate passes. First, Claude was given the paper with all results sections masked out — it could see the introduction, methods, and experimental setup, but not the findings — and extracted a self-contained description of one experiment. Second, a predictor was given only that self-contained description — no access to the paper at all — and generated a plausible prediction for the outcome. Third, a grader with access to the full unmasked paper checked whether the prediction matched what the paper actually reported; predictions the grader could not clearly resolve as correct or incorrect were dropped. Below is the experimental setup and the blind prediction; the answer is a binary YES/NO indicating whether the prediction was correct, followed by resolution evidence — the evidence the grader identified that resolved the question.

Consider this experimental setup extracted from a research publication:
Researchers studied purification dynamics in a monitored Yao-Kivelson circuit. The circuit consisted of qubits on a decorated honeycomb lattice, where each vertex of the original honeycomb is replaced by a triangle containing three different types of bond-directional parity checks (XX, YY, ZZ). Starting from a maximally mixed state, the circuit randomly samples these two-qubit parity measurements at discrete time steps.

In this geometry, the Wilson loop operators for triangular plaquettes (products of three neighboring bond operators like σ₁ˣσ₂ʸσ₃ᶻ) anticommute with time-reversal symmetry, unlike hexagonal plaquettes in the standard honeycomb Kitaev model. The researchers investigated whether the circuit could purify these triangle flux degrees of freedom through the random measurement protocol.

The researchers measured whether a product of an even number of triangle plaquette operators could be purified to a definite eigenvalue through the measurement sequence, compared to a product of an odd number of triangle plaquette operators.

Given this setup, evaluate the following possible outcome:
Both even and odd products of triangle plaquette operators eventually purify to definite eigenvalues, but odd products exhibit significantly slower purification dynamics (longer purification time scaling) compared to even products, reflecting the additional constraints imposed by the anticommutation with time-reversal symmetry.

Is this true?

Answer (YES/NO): NO